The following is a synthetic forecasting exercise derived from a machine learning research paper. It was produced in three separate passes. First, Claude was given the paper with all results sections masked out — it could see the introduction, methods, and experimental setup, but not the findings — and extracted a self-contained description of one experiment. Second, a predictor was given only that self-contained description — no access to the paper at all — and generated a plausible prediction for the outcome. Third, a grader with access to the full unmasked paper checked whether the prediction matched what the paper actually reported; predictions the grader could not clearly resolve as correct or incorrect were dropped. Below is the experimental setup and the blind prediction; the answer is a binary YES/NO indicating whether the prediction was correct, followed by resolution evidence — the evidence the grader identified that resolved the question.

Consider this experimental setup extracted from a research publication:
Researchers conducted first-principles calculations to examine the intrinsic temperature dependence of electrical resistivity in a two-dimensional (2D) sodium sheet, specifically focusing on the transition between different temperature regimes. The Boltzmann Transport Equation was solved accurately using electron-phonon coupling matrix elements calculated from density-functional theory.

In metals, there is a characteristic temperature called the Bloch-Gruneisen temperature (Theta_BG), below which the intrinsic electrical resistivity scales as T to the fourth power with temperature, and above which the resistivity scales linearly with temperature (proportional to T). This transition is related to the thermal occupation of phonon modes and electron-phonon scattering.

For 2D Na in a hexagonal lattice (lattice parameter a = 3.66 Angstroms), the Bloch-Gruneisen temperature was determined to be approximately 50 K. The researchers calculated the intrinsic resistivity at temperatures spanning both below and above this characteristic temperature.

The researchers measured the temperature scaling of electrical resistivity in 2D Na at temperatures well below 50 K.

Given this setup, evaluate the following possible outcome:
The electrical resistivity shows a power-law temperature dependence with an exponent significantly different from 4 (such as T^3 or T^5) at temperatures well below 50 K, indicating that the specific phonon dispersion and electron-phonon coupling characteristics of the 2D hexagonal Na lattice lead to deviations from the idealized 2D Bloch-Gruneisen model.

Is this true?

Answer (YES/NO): NO